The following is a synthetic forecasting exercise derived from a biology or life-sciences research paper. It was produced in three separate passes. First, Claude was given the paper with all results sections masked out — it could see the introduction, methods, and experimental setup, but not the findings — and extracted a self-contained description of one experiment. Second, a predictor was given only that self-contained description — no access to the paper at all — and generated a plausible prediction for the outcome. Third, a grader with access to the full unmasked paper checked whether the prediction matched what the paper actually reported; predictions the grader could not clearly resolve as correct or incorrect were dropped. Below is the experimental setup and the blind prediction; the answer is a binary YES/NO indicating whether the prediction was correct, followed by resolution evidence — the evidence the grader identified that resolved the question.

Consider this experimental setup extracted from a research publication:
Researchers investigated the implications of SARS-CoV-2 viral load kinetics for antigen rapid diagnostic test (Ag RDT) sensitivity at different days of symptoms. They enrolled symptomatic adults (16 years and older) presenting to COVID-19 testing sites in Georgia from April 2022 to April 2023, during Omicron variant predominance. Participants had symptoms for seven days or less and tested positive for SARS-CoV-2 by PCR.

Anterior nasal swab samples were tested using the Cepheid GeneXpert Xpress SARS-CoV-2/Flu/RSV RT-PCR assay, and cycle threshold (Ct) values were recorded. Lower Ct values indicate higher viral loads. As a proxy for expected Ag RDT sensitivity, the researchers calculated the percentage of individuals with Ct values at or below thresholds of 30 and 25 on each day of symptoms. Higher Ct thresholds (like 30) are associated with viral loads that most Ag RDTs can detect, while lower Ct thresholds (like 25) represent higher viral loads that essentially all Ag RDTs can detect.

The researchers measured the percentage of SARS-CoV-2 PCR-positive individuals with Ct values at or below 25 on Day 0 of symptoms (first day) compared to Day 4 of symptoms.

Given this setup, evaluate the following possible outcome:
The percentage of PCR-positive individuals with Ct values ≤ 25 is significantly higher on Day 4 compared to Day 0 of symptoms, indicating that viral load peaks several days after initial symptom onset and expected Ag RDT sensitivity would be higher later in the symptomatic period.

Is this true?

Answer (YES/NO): YES